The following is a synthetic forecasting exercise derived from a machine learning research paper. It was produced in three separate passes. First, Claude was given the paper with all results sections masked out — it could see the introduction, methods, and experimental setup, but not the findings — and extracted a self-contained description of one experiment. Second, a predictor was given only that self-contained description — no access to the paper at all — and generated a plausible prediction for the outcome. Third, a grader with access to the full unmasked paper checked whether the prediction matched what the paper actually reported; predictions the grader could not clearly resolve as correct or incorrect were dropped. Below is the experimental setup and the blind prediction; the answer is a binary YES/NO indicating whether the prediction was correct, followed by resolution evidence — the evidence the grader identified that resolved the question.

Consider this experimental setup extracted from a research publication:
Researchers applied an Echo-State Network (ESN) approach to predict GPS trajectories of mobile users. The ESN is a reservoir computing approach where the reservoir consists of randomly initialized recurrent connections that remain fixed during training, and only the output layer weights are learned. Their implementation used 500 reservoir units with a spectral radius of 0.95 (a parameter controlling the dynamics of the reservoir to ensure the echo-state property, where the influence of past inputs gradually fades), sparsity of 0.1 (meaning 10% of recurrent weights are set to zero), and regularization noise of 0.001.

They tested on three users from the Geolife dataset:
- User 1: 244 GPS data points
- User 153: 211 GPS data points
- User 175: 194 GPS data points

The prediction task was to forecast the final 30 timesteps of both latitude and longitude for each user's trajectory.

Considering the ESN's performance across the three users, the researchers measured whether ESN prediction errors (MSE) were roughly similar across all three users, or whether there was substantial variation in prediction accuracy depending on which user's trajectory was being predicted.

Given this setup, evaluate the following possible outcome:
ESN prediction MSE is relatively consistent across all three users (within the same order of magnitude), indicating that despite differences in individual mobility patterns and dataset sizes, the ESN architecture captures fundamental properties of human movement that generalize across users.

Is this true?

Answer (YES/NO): NO